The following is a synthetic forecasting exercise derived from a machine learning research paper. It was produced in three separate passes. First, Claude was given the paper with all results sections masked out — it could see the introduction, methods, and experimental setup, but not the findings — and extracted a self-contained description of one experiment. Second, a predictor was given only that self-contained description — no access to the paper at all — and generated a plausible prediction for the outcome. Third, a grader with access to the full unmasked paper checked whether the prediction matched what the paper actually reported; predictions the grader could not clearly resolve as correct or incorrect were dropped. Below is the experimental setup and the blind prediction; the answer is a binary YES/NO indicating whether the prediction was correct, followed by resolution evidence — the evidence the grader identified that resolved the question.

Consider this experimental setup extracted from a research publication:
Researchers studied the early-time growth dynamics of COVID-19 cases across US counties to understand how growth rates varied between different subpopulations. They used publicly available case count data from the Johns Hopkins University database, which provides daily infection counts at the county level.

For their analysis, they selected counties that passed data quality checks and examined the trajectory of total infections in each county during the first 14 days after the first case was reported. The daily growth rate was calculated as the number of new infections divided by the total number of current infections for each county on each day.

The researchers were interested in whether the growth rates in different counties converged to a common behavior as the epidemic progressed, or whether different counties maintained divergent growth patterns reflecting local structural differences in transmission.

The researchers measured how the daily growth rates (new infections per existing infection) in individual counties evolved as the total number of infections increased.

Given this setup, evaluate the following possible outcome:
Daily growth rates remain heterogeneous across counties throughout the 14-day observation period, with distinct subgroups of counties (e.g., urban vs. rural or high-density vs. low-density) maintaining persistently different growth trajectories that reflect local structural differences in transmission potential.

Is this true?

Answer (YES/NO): NO